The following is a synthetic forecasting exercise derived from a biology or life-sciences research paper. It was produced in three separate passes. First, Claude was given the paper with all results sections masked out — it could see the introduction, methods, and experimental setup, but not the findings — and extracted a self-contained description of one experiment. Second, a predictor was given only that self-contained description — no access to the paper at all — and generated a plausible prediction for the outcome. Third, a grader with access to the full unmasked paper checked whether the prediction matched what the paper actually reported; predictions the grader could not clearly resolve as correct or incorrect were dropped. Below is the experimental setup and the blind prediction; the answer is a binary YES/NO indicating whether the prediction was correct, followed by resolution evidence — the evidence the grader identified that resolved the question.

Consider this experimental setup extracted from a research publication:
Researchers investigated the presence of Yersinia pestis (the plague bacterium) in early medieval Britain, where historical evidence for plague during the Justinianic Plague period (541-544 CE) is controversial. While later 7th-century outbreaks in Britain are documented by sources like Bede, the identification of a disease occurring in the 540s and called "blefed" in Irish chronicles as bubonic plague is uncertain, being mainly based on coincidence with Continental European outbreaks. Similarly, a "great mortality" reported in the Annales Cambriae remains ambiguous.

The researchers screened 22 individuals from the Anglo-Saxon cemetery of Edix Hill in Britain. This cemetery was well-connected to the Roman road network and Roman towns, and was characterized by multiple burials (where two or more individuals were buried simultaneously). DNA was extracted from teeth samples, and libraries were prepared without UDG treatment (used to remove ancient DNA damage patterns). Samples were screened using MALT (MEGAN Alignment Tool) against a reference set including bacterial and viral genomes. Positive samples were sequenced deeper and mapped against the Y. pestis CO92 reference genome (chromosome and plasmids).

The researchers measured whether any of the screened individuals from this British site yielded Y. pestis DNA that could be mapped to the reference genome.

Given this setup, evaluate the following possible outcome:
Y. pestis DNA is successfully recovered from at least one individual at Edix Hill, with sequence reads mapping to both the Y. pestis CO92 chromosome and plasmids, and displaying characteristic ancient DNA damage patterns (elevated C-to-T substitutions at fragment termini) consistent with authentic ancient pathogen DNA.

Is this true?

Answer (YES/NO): YES